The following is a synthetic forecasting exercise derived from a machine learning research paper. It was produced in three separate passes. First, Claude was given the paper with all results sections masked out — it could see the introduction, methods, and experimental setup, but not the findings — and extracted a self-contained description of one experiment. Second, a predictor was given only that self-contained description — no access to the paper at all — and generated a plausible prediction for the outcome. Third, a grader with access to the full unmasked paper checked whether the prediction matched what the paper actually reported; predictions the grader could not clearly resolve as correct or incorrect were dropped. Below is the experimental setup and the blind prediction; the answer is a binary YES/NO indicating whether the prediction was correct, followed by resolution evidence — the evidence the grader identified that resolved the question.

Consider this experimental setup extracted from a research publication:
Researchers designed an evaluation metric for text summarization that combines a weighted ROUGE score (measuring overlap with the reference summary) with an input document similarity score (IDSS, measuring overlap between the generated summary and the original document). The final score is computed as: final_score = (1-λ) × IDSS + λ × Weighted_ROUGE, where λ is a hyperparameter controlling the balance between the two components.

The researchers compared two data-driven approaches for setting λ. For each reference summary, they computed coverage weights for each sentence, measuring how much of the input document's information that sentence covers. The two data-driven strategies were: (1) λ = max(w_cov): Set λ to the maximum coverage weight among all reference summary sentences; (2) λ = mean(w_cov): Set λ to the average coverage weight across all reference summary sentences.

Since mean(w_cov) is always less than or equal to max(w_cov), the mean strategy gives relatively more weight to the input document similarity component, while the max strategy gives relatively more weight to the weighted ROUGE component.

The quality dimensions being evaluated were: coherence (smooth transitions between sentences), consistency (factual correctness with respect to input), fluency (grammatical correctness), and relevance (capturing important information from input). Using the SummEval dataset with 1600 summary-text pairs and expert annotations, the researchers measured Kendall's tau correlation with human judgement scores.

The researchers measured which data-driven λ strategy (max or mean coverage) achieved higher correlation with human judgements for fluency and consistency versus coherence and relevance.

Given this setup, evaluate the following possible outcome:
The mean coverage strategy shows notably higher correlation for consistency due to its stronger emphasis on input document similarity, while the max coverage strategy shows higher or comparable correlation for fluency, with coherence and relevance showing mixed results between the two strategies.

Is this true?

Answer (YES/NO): NO